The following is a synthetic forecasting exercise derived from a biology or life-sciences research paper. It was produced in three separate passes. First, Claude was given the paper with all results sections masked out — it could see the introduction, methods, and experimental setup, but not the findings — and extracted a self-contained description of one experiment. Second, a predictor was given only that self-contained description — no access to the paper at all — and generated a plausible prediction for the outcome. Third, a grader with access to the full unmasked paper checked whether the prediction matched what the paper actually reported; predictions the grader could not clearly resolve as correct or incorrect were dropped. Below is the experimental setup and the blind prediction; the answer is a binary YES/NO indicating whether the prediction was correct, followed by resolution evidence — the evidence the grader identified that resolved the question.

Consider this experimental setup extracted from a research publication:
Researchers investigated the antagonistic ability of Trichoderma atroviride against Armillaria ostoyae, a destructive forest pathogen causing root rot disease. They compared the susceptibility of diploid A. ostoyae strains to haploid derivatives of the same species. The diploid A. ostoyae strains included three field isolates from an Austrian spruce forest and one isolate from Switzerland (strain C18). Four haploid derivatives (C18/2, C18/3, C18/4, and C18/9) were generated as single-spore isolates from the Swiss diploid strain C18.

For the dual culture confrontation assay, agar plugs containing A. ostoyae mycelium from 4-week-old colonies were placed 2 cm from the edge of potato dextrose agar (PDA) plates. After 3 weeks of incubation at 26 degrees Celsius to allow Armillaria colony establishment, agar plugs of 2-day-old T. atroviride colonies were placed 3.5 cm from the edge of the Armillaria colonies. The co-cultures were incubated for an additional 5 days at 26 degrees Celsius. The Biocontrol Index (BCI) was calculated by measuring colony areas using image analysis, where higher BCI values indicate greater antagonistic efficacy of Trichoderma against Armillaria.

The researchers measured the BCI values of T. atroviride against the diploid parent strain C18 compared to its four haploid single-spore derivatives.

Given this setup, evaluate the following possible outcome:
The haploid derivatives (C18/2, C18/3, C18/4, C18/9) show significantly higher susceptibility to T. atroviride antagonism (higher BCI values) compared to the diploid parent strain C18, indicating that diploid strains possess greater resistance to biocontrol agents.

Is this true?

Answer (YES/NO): YES